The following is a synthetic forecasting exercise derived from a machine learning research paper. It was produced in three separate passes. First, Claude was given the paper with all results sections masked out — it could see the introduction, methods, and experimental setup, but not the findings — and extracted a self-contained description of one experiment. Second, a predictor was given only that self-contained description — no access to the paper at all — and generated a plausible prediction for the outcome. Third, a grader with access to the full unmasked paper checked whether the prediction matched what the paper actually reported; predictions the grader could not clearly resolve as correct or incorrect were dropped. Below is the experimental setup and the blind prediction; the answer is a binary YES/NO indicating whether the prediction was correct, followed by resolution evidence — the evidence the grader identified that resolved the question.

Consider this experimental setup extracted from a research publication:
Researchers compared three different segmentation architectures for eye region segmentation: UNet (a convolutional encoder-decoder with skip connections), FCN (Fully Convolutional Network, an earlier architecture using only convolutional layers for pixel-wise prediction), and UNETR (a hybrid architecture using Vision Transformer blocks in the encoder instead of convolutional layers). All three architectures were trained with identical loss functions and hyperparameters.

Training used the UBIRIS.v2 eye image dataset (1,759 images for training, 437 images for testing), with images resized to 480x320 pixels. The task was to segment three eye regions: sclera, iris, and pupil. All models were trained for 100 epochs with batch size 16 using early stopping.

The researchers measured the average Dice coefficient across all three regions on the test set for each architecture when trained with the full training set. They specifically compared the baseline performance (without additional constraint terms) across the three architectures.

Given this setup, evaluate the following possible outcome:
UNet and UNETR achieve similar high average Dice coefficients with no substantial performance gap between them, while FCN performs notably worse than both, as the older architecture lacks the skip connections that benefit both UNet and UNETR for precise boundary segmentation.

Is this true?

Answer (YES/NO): NO